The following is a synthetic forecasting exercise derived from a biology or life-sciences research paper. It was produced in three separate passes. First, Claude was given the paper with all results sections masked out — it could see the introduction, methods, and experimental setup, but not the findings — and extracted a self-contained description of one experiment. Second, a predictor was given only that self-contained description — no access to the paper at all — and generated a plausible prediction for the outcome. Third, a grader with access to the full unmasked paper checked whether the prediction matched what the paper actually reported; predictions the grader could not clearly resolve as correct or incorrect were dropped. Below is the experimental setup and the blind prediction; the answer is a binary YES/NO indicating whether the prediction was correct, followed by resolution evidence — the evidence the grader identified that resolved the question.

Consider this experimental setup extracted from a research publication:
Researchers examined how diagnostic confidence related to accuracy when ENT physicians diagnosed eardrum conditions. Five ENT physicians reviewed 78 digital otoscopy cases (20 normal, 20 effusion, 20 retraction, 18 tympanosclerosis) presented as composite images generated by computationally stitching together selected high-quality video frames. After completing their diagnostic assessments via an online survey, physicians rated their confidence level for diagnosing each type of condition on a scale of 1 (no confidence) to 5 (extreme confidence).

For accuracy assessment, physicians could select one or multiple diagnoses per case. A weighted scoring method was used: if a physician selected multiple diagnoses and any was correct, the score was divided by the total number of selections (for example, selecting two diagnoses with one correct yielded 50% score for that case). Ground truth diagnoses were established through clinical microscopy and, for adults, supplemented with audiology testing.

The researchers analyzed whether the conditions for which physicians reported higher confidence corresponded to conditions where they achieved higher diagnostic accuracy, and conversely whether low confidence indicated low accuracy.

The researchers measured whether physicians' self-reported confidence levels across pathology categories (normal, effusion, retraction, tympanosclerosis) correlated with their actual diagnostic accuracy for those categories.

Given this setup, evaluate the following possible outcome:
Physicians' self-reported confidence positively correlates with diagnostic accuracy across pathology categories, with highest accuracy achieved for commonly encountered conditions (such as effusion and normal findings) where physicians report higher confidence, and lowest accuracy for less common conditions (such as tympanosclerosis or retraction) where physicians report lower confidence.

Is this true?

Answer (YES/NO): NO